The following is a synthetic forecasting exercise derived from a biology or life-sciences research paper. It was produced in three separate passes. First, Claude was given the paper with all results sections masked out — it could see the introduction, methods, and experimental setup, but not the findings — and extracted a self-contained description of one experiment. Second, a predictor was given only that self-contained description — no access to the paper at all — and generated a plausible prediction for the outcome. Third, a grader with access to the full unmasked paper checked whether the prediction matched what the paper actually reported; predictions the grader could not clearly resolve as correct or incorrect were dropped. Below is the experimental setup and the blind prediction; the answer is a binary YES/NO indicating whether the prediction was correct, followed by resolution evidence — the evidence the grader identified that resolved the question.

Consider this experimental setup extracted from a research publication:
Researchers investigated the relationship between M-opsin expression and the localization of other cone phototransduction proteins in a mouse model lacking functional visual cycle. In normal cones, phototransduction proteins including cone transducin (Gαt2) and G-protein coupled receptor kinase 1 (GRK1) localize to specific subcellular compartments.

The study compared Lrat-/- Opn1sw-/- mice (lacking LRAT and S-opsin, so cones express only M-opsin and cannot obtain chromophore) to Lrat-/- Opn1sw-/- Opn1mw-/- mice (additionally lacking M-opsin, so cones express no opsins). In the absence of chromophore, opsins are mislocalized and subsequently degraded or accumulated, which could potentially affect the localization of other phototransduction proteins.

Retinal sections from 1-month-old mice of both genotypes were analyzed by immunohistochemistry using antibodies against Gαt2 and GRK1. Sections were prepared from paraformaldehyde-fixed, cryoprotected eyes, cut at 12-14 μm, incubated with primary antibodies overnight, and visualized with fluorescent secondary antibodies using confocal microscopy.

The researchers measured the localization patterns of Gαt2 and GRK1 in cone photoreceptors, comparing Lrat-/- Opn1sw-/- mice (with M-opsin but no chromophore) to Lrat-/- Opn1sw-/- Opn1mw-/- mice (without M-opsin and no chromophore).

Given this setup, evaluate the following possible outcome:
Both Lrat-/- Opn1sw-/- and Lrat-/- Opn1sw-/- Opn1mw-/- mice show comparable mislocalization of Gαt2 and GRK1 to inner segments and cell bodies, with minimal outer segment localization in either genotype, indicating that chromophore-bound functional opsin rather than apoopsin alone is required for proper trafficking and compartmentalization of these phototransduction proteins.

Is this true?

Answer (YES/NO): NO